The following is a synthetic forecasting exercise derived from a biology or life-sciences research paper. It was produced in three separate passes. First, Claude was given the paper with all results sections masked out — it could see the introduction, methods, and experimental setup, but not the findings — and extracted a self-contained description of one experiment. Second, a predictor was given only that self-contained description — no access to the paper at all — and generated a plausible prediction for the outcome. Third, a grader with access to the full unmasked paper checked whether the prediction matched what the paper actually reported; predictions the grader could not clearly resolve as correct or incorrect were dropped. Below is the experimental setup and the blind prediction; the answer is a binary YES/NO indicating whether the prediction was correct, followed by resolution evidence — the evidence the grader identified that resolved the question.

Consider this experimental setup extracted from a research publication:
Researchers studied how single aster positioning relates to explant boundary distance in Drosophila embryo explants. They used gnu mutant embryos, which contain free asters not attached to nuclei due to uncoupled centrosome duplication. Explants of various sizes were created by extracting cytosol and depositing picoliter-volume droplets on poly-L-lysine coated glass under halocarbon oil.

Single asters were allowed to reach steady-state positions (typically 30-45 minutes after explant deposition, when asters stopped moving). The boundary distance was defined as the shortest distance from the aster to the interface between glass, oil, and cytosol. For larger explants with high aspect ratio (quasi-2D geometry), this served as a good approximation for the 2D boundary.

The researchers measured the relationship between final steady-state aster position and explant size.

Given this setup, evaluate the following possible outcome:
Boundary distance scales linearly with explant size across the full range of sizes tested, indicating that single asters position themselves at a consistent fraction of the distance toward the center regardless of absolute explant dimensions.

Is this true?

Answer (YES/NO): NO